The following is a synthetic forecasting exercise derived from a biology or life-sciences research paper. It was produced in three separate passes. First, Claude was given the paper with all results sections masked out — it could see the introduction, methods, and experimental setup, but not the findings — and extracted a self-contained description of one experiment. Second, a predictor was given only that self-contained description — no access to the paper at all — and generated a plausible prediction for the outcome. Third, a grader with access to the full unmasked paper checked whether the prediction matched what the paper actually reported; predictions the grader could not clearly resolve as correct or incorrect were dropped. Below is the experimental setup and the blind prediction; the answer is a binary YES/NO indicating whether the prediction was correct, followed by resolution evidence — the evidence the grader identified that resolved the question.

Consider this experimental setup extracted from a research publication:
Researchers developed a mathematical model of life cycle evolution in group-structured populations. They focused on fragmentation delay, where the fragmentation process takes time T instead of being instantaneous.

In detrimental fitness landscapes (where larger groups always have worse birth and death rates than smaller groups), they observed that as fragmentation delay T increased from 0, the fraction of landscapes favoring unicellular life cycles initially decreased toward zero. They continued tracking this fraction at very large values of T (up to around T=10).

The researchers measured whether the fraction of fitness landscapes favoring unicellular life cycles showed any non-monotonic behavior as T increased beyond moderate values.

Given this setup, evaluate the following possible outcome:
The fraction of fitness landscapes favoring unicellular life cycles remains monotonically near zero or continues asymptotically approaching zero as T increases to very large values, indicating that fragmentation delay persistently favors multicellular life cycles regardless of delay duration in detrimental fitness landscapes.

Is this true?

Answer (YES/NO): NO